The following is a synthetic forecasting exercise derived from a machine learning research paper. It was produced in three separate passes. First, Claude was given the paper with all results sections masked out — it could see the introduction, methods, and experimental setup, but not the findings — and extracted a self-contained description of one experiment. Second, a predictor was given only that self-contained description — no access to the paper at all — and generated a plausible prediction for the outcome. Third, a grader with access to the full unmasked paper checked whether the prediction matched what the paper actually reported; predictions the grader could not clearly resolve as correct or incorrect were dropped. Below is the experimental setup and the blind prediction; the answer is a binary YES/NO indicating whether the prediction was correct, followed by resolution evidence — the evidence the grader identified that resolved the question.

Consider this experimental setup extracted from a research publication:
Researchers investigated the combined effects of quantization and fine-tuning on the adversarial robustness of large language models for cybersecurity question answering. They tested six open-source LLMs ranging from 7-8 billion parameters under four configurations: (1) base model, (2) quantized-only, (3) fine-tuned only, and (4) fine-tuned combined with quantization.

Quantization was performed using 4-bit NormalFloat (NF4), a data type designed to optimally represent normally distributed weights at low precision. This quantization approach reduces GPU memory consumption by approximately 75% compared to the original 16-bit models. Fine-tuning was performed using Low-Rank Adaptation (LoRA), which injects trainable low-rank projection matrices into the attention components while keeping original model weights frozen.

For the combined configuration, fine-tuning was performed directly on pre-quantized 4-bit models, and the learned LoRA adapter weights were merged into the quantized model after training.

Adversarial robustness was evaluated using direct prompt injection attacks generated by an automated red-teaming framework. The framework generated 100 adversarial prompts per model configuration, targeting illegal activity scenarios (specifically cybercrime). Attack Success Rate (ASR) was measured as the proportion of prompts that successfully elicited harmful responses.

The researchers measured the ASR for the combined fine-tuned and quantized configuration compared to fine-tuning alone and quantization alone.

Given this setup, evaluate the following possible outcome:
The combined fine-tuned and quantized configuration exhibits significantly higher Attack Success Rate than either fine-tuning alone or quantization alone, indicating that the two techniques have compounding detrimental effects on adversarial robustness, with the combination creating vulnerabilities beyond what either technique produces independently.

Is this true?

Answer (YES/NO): NO